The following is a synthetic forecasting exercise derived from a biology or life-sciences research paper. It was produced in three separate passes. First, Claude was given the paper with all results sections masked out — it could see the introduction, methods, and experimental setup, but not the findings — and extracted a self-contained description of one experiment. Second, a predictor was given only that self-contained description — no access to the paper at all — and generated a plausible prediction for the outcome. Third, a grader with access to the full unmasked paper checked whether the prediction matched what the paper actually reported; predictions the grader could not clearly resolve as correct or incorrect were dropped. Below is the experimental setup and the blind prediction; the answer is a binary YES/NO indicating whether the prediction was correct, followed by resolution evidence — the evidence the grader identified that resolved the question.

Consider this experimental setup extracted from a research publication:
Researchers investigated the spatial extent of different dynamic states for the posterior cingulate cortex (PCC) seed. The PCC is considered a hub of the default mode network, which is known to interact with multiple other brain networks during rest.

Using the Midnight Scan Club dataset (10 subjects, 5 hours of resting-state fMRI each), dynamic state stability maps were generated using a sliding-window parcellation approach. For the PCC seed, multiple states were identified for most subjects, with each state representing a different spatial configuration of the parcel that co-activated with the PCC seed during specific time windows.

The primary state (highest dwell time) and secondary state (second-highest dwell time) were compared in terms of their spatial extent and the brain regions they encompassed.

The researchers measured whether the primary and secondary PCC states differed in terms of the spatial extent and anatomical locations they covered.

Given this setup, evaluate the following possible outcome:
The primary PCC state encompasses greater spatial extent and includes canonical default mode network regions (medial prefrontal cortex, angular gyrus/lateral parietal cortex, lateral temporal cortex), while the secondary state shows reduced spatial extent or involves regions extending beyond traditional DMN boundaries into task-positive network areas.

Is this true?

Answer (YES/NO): NO